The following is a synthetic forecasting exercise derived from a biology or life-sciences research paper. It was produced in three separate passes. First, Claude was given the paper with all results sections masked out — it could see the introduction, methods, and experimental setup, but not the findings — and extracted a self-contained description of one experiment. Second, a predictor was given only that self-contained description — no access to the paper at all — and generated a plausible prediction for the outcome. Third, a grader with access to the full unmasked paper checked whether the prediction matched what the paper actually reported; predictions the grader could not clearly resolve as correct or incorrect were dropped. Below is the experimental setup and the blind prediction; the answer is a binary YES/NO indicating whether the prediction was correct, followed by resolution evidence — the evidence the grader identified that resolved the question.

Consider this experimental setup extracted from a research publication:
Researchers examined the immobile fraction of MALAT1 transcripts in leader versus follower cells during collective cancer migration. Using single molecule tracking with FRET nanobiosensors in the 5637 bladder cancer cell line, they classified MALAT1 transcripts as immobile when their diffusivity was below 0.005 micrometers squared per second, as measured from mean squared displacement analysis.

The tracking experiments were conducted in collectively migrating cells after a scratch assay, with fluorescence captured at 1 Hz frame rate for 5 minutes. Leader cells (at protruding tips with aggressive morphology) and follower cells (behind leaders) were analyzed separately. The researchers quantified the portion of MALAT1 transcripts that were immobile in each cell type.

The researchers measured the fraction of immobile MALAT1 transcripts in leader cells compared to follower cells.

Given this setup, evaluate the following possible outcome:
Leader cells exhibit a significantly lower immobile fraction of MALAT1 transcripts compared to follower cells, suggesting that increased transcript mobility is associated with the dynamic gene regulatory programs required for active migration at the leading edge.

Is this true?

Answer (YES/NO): NO